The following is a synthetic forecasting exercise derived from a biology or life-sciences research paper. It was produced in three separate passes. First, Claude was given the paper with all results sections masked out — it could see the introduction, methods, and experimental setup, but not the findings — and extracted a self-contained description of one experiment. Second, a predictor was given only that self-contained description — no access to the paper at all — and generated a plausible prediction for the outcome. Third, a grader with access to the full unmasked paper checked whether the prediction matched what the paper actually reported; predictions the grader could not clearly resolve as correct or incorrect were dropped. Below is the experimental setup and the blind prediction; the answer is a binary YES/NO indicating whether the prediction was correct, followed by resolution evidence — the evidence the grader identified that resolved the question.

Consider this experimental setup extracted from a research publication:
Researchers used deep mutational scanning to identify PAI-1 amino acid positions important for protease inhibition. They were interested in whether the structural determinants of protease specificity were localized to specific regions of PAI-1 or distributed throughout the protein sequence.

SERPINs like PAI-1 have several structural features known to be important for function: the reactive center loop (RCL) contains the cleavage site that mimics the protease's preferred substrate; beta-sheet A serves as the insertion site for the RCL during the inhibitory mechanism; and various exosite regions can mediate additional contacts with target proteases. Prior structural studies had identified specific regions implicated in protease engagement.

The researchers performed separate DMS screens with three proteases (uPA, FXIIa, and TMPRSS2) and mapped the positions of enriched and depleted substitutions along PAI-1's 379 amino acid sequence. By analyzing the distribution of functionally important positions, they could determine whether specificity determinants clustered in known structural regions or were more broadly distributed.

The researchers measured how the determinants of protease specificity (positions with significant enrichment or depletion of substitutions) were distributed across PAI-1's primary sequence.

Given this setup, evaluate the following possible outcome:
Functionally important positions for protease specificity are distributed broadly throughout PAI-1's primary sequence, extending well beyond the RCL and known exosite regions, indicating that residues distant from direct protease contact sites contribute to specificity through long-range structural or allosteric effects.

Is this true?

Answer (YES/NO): YES